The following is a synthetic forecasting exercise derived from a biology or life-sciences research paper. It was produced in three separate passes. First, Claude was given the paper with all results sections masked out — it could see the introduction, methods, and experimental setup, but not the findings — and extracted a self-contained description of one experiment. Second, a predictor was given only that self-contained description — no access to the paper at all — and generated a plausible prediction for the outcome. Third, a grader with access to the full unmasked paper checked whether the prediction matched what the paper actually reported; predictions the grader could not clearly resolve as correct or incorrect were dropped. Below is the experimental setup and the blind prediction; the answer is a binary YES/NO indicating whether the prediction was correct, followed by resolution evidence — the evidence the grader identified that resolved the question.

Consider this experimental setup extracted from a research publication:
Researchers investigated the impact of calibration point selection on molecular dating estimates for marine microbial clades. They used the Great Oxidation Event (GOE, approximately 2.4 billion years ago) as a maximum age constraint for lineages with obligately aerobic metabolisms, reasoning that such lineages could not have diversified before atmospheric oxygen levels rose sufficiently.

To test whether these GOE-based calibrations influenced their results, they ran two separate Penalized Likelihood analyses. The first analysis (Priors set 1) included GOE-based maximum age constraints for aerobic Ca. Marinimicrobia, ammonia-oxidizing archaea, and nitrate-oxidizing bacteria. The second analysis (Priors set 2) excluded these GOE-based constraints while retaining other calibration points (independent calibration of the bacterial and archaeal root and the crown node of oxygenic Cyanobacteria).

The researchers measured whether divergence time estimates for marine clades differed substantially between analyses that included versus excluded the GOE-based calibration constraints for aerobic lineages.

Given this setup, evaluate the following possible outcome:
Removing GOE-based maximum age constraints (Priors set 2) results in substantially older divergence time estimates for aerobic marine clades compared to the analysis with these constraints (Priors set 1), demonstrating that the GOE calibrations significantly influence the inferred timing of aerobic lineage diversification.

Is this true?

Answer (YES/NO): NO